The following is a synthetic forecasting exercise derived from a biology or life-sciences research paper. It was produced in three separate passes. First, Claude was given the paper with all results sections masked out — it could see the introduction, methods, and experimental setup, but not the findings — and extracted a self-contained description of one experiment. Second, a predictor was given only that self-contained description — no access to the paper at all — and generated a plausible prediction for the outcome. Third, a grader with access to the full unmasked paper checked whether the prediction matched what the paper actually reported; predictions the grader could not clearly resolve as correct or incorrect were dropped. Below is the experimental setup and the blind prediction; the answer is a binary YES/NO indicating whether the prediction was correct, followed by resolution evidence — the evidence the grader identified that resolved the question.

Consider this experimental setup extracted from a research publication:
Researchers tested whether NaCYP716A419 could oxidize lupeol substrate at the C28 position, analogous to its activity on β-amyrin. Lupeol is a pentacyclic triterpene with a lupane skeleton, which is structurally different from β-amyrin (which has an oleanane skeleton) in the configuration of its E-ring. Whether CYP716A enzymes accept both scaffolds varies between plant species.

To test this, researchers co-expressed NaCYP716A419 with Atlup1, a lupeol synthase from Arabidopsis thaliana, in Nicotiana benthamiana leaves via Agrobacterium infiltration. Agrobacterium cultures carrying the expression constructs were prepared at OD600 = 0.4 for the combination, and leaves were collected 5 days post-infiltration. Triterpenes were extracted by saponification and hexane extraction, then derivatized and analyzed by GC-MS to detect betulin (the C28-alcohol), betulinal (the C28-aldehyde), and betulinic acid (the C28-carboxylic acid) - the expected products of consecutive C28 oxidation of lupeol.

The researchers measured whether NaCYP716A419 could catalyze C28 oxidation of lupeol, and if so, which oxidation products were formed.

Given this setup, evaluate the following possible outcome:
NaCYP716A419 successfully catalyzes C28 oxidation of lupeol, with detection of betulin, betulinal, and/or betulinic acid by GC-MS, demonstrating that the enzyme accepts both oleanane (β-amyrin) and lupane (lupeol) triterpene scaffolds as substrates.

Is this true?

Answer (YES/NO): YES